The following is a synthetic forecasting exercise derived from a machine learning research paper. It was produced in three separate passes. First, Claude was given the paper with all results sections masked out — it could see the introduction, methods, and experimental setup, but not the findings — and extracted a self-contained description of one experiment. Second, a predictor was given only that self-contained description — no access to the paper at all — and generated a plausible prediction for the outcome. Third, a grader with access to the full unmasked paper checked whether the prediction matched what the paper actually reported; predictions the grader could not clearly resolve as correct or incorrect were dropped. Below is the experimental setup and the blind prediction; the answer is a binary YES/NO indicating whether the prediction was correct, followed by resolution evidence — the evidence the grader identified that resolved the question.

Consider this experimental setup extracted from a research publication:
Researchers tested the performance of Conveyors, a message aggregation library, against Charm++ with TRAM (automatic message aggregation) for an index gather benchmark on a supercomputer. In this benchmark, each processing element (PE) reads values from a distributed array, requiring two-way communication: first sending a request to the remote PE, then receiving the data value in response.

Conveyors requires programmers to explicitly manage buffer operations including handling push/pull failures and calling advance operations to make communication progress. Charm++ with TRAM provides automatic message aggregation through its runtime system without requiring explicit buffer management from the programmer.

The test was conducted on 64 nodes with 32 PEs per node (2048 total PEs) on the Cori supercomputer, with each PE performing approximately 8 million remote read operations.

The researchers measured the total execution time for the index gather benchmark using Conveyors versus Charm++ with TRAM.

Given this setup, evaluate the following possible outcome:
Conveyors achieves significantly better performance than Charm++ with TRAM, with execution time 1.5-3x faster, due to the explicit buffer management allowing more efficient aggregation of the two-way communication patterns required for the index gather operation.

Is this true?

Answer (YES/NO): NO